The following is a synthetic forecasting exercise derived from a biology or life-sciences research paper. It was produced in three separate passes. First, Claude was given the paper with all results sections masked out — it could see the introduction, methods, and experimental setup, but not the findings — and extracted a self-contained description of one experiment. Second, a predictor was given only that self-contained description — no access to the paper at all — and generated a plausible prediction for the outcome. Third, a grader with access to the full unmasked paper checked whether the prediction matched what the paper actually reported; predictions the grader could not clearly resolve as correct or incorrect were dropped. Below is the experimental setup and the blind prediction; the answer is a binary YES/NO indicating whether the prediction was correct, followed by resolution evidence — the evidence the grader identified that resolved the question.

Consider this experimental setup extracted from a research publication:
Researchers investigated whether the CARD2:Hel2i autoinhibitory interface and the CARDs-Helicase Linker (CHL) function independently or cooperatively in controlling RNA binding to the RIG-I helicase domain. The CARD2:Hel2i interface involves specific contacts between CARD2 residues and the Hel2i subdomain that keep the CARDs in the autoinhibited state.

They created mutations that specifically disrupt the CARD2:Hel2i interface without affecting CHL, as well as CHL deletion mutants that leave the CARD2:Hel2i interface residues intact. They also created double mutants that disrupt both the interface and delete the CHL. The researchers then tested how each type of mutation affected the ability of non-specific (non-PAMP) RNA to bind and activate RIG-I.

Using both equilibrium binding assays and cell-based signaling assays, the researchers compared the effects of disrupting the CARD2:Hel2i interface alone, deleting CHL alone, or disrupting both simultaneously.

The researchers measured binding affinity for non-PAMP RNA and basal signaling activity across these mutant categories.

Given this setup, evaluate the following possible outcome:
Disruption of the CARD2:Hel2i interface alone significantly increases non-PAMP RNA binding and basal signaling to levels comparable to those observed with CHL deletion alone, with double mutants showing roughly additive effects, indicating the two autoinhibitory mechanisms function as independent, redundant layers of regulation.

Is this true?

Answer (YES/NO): NO